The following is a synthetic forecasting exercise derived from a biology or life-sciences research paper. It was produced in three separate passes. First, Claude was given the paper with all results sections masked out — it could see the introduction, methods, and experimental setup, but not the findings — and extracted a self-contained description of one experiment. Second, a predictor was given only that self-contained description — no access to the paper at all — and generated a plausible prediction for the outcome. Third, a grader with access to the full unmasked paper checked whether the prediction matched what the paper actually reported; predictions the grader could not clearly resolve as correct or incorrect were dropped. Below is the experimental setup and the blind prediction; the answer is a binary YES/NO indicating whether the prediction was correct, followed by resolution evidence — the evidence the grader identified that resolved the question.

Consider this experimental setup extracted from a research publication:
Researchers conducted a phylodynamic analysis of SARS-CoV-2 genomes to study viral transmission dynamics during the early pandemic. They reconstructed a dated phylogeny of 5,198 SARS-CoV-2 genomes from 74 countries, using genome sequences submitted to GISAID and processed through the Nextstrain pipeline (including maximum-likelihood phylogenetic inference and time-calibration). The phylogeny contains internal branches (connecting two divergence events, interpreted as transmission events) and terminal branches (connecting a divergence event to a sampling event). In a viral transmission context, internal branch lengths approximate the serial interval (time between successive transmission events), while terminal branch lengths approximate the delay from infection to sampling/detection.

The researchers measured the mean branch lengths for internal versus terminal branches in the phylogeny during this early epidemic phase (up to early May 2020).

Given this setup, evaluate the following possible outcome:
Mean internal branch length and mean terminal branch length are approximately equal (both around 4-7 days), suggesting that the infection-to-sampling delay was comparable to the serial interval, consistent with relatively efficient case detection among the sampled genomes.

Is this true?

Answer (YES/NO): NO